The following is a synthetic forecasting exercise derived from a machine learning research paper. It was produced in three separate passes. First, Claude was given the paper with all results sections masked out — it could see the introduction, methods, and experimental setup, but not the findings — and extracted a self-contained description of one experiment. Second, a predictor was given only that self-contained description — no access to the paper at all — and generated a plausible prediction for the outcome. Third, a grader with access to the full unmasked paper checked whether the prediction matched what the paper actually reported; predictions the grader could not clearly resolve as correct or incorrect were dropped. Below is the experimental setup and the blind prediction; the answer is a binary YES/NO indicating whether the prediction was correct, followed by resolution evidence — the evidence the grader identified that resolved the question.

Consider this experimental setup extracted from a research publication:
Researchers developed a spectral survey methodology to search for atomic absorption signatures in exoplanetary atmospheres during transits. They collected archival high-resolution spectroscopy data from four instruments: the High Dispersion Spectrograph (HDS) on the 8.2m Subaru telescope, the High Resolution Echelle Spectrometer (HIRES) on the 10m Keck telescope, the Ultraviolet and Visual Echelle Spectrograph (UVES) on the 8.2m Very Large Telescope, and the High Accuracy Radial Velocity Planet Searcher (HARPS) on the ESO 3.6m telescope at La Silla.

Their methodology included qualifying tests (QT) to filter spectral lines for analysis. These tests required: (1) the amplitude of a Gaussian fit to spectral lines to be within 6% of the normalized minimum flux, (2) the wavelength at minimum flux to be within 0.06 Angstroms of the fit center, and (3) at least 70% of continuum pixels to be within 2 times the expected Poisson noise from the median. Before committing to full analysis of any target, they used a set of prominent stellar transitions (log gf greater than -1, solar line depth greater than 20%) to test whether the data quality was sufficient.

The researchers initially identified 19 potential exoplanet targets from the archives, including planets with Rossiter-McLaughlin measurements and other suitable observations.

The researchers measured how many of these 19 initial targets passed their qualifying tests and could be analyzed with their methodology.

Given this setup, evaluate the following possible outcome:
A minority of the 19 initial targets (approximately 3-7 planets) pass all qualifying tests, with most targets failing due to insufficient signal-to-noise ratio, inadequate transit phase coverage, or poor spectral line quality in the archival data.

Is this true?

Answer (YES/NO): YES